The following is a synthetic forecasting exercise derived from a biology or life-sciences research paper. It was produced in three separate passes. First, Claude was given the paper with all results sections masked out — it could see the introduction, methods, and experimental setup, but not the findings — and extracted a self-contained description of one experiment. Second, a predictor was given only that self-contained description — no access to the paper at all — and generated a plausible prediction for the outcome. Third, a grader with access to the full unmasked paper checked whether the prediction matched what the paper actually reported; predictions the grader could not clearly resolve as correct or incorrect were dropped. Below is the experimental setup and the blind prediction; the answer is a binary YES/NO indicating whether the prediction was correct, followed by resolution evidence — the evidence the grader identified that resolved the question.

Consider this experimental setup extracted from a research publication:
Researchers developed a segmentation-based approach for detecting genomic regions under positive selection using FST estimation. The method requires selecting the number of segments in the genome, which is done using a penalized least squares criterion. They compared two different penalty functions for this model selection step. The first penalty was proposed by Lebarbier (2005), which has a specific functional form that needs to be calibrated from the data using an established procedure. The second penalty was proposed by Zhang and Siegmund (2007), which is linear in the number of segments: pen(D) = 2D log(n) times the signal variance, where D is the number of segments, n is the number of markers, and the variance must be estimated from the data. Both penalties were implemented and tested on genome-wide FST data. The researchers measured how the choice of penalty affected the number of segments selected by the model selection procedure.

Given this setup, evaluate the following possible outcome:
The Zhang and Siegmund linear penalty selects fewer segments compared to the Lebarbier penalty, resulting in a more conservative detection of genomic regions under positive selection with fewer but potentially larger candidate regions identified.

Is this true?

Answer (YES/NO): NO